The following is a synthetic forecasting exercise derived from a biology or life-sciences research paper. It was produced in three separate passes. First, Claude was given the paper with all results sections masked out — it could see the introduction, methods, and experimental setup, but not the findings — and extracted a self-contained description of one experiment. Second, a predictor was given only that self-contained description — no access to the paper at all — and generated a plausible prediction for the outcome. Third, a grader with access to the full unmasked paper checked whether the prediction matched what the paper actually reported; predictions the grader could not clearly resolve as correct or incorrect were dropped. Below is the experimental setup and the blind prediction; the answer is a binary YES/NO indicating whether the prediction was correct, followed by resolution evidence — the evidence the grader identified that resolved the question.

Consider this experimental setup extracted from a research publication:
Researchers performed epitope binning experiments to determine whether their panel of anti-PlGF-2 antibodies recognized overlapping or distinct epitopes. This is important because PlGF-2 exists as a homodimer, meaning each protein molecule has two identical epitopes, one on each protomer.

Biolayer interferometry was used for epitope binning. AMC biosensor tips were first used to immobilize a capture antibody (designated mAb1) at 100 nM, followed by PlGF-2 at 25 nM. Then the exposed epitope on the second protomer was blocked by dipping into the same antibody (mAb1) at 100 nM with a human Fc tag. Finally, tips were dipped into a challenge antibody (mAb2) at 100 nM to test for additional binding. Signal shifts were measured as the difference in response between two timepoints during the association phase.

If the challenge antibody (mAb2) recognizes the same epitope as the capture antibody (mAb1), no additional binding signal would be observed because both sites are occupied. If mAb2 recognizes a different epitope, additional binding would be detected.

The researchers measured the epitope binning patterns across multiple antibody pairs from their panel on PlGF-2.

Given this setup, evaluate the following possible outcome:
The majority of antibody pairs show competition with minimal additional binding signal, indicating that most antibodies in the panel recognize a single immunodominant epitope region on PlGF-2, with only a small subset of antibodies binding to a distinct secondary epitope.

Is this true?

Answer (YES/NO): NO